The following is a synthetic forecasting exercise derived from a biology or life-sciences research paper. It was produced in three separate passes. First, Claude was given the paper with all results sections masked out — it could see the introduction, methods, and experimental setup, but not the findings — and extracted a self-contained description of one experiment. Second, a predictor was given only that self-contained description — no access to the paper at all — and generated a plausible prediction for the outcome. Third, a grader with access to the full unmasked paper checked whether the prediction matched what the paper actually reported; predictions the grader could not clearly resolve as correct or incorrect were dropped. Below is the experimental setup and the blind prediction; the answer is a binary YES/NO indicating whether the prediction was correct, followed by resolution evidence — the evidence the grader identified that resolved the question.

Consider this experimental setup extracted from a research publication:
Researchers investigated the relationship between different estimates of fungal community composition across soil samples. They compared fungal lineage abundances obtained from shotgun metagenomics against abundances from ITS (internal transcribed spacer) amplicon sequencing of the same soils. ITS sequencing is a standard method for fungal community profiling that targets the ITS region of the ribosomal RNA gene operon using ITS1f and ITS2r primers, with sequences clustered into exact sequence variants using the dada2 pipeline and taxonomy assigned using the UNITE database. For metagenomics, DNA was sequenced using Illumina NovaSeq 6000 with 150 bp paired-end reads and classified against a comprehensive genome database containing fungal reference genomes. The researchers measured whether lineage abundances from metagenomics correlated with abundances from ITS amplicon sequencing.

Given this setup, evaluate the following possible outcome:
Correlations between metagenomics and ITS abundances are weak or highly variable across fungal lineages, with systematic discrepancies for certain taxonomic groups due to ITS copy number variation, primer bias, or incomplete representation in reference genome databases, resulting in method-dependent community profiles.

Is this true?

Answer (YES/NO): NO